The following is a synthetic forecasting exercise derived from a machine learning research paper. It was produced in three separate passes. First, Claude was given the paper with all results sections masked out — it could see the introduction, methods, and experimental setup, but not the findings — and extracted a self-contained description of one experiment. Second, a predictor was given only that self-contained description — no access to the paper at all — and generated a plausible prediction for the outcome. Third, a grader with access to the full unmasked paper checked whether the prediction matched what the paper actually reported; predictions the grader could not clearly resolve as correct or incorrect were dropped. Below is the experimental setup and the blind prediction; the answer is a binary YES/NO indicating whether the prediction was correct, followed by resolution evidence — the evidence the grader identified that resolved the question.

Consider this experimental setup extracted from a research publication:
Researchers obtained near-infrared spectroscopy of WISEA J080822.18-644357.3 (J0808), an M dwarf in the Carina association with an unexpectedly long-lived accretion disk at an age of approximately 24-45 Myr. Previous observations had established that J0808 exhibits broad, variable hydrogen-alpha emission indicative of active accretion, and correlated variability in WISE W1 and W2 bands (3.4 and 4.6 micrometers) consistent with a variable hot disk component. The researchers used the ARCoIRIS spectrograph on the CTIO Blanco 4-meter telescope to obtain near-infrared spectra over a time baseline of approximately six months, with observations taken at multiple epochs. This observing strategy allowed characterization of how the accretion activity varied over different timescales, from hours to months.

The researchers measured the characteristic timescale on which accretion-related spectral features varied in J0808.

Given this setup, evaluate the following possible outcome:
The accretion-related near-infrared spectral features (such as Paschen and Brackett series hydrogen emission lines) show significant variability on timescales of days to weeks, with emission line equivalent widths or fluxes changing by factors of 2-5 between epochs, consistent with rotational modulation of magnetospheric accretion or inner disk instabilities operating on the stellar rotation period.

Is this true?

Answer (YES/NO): NO